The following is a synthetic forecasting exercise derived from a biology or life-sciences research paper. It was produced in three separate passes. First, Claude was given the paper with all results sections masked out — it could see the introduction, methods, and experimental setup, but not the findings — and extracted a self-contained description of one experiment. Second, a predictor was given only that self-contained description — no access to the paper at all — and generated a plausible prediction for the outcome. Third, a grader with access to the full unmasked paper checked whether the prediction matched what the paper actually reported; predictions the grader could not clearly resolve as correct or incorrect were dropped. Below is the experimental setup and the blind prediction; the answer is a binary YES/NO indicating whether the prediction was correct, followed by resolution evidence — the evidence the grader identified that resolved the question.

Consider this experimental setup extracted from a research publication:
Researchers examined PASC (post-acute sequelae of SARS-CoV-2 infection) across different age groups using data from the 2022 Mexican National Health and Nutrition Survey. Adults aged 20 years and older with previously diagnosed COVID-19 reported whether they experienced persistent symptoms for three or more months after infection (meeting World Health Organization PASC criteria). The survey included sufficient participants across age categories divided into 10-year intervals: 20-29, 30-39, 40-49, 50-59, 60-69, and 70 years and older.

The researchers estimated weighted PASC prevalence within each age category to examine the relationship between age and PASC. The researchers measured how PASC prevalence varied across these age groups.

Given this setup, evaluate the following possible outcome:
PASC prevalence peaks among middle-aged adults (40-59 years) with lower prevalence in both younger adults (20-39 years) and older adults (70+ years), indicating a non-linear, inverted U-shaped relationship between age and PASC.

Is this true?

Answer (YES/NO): NO